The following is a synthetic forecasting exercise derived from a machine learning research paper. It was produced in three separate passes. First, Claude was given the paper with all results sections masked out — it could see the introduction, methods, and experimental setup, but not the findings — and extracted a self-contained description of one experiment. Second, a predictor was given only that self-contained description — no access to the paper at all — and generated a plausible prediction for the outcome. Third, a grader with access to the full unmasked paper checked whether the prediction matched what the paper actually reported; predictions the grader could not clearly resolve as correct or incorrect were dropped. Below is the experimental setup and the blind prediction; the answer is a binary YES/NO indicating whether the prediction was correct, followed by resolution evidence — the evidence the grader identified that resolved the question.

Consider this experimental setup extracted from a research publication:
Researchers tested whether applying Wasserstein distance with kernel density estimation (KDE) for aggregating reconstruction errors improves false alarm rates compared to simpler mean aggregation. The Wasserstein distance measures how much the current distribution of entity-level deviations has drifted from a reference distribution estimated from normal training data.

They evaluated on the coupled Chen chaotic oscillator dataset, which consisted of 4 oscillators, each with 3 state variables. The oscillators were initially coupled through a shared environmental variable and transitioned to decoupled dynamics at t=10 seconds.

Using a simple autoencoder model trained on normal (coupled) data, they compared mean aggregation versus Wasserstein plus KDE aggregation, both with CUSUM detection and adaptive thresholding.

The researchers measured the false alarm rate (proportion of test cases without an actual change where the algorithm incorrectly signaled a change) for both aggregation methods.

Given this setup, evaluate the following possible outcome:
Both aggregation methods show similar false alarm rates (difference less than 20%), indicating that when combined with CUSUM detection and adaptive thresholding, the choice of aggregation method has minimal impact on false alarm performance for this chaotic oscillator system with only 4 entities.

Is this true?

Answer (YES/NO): NO